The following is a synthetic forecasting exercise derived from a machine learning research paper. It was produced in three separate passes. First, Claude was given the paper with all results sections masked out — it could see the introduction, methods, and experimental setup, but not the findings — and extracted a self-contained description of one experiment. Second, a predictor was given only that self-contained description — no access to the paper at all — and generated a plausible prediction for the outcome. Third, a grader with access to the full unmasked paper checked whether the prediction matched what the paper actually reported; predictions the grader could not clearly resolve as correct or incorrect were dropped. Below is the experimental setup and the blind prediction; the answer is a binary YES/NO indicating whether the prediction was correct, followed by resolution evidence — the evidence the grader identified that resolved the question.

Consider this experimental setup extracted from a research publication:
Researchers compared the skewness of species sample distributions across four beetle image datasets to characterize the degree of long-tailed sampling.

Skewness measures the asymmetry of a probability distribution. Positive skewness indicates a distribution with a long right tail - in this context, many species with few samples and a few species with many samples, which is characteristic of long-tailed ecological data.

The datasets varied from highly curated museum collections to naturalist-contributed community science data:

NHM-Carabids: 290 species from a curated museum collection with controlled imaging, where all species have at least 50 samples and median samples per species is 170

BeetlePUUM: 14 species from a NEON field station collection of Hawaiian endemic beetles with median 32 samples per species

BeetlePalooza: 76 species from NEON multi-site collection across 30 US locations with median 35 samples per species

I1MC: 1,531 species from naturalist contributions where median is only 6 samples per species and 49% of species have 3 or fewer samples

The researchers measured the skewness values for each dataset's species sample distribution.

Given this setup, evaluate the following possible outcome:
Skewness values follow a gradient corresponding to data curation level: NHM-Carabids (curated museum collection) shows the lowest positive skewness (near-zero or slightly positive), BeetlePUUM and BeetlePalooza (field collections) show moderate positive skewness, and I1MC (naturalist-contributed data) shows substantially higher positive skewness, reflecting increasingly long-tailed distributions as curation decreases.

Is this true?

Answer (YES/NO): NO